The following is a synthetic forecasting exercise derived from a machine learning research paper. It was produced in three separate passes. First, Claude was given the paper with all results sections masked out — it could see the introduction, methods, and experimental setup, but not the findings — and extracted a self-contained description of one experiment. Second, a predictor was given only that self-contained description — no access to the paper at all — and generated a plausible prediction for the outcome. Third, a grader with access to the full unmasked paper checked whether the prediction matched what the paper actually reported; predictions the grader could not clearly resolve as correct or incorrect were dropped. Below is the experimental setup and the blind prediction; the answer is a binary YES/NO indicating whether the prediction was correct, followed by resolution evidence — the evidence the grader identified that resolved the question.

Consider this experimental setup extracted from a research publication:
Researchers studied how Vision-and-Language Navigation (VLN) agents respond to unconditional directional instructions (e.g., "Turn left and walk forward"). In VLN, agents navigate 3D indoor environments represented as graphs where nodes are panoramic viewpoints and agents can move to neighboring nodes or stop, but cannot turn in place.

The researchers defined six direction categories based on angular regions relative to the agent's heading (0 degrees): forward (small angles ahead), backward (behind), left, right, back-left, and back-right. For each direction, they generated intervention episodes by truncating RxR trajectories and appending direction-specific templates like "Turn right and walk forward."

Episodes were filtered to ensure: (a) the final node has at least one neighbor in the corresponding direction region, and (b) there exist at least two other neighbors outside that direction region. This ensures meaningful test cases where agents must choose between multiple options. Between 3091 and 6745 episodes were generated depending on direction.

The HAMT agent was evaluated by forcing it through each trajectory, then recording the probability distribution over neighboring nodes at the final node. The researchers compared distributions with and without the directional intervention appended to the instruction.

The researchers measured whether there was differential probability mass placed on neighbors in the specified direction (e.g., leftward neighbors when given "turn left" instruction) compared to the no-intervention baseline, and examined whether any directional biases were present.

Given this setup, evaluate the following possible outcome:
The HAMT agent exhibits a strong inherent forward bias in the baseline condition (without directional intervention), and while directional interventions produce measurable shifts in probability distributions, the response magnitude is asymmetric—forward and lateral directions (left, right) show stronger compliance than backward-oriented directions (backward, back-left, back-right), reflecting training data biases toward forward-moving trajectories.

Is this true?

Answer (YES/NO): NO